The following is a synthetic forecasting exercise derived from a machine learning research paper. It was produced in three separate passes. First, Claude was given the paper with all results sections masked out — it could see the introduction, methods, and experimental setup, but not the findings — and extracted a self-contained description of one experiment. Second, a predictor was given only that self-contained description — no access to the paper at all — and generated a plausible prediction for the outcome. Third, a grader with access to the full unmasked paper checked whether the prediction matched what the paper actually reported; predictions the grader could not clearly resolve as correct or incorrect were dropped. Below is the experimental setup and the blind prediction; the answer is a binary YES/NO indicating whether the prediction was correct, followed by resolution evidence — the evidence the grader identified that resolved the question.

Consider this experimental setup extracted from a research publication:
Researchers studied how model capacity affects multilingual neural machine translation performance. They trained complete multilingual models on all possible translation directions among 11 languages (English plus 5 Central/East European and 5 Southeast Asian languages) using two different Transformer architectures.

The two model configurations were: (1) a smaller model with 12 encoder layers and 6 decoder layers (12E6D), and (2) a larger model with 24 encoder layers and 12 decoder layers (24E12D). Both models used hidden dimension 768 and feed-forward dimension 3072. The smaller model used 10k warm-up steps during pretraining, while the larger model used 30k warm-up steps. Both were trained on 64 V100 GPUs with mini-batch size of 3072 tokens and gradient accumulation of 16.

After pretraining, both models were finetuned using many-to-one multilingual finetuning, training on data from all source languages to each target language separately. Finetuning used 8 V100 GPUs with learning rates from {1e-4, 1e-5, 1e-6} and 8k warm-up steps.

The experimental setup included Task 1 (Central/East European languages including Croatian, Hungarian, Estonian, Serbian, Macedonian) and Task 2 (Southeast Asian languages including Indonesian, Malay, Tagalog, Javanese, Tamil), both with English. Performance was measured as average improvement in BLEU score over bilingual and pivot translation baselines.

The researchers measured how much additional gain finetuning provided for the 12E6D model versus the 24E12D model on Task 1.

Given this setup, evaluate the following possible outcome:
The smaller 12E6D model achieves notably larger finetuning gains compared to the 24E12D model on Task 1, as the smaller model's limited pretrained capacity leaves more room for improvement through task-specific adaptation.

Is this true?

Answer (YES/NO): NO